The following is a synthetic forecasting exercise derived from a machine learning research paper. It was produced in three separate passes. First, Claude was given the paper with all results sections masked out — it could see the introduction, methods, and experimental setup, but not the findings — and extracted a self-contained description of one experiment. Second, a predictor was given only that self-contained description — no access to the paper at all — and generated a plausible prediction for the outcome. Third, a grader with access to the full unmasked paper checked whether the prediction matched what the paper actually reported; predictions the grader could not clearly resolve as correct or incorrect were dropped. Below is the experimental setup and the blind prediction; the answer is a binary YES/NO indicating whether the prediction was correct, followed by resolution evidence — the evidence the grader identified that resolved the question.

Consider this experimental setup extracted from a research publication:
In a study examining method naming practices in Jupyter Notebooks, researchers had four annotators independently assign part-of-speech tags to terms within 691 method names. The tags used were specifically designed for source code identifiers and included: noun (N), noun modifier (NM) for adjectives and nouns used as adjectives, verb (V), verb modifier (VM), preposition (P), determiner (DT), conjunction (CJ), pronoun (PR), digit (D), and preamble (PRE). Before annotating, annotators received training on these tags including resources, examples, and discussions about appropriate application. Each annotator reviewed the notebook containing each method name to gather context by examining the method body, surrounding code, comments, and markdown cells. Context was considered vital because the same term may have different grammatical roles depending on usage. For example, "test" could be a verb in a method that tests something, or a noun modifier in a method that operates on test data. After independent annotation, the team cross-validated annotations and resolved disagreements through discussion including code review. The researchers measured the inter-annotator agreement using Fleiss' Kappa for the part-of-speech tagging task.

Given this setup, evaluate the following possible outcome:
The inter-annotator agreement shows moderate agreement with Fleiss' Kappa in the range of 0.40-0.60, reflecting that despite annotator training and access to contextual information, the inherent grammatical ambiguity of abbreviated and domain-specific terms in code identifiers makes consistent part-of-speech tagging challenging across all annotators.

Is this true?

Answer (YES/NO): NO